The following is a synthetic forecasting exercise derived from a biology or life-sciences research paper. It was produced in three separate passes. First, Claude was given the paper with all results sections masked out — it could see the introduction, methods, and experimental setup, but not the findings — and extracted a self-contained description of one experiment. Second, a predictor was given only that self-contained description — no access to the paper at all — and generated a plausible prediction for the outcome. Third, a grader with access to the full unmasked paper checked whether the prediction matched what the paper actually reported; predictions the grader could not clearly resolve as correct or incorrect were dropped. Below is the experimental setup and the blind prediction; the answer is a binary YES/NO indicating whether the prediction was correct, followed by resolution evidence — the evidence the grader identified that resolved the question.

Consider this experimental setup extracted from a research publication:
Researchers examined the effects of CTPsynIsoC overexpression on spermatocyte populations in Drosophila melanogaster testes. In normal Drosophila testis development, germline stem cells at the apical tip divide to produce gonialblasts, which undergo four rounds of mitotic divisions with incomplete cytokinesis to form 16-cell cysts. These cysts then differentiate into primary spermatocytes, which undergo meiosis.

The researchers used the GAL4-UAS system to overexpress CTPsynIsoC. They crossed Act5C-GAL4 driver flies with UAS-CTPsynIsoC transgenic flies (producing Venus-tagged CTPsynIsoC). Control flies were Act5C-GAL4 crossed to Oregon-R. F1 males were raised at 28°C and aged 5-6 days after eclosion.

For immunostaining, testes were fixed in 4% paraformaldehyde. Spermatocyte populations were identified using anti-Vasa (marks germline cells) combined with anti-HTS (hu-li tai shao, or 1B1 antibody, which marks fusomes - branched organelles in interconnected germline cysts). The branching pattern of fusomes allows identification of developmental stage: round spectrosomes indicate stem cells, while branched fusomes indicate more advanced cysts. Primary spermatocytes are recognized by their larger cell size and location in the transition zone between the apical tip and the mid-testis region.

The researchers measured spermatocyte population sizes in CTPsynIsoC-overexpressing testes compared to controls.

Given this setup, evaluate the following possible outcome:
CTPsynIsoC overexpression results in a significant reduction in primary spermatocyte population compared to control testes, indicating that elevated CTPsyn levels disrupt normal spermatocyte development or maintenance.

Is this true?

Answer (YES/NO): NO